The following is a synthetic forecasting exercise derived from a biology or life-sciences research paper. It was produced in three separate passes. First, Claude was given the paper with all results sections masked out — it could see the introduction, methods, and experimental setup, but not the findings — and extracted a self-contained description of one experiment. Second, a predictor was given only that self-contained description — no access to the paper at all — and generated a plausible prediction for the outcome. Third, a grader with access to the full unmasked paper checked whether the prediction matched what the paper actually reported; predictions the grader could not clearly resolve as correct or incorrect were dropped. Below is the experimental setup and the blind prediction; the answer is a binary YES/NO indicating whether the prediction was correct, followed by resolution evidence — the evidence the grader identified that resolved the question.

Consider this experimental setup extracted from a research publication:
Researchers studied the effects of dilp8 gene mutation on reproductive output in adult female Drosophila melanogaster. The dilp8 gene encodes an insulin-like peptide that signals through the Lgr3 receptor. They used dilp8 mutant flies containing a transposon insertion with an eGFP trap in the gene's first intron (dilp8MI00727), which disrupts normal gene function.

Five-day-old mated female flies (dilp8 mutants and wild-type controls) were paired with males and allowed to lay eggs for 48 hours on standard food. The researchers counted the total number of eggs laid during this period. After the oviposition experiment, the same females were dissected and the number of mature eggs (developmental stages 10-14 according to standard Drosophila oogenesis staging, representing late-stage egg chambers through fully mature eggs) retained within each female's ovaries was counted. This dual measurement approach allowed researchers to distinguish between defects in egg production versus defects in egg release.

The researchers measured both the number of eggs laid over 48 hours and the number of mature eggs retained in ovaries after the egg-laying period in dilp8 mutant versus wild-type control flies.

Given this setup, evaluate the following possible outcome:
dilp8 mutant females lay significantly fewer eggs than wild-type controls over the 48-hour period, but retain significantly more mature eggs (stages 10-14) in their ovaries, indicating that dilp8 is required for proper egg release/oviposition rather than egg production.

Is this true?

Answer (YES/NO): YES